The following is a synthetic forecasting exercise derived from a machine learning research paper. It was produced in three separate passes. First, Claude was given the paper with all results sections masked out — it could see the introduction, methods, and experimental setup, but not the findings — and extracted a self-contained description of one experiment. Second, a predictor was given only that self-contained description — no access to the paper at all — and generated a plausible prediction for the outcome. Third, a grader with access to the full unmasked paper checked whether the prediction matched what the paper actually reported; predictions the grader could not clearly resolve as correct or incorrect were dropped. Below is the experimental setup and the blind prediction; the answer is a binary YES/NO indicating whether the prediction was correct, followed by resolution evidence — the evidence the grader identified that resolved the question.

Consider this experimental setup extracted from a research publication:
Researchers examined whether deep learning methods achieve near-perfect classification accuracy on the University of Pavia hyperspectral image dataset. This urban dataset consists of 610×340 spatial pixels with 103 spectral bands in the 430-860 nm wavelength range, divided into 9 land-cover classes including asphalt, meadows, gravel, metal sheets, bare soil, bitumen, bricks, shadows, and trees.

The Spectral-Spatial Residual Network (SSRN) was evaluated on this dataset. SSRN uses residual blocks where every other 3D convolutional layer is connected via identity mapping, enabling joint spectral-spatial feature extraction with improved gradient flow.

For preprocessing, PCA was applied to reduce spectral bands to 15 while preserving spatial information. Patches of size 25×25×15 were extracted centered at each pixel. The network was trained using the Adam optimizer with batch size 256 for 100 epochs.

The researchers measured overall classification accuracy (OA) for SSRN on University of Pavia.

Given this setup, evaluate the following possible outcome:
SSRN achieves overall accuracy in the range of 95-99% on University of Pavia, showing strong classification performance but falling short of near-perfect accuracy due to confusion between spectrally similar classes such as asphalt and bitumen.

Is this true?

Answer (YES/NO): NO